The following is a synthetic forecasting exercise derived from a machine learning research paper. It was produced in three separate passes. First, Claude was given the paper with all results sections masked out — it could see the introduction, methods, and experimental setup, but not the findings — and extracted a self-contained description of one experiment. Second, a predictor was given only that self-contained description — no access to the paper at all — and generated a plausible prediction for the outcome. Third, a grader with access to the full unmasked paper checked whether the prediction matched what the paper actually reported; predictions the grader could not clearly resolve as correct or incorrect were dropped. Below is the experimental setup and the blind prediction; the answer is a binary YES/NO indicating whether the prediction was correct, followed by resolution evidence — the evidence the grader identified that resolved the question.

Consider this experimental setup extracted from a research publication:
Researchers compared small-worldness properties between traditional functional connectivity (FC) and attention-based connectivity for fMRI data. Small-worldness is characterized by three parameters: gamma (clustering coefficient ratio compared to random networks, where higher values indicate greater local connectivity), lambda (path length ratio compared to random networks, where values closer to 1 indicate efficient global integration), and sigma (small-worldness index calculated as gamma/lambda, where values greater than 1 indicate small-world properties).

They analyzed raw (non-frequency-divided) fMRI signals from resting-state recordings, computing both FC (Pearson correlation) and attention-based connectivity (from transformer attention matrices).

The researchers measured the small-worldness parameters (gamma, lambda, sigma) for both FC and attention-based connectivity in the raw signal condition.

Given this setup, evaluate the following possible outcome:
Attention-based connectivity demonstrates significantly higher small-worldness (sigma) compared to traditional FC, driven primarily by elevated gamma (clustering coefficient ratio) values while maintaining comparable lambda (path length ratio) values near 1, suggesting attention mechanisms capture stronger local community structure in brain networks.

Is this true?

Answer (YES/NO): NO